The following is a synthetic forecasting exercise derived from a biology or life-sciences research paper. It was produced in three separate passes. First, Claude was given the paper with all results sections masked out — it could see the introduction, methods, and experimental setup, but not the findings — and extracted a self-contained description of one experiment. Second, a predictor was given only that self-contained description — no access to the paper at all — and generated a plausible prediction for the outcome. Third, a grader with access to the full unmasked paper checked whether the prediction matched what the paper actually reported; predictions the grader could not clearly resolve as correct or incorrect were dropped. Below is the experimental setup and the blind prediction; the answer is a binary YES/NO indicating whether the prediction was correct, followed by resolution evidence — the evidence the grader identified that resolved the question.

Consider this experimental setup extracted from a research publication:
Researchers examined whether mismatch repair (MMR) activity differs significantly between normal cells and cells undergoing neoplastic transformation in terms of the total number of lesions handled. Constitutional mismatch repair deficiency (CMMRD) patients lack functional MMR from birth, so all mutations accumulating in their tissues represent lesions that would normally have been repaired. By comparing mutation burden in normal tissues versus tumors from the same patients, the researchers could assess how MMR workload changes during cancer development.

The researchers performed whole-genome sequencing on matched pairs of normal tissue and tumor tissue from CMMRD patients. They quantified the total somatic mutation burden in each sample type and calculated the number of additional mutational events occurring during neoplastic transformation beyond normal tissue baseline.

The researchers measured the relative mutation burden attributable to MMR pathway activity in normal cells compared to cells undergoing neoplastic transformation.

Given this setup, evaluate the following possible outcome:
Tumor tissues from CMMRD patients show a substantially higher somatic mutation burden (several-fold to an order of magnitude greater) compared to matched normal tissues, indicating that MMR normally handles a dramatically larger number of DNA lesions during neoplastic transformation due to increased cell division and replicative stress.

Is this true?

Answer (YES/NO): YES